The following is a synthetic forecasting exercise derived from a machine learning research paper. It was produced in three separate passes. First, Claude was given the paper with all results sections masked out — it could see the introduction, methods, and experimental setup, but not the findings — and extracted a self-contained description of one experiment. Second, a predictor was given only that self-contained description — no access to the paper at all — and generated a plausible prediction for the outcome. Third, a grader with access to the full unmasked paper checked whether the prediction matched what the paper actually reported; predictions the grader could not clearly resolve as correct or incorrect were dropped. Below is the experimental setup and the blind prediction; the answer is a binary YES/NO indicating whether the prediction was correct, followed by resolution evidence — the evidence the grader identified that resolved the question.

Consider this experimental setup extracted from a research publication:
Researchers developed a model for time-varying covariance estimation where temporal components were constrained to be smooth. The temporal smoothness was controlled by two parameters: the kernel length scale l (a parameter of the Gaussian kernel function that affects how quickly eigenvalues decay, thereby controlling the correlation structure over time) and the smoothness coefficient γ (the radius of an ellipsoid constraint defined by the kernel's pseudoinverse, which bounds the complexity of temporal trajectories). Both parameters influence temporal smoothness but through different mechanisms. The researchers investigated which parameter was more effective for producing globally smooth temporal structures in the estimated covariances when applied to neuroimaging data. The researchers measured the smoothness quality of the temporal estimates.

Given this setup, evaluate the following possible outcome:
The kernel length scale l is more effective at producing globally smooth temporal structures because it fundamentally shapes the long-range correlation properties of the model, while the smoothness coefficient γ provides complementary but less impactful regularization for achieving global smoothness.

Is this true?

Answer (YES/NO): YES